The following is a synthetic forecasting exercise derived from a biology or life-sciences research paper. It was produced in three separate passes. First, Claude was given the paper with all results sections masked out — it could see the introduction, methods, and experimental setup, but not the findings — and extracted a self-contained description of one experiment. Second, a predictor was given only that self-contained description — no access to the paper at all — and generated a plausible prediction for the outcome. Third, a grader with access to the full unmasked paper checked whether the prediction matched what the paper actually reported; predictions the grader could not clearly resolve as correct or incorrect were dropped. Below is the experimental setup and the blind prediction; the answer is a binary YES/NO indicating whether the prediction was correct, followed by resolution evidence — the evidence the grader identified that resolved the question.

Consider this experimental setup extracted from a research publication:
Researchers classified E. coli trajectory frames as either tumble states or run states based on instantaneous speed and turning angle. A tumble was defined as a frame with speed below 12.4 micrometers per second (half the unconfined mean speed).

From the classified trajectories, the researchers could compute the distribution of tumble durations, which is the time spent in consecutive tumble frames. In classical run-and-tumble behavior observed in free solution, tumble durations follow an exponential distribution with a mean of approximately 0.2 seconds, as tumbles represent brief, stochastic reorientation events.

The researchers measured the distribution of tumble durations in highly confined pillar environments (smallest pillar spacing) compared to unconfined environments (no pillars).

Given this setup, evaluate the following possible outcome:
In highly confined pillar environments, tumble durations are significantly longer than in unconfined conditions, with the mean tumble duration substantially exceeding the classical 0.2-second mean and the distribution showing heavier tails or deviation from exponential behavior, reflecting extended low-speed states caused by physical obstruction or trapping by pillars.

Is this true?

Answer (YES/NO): NO